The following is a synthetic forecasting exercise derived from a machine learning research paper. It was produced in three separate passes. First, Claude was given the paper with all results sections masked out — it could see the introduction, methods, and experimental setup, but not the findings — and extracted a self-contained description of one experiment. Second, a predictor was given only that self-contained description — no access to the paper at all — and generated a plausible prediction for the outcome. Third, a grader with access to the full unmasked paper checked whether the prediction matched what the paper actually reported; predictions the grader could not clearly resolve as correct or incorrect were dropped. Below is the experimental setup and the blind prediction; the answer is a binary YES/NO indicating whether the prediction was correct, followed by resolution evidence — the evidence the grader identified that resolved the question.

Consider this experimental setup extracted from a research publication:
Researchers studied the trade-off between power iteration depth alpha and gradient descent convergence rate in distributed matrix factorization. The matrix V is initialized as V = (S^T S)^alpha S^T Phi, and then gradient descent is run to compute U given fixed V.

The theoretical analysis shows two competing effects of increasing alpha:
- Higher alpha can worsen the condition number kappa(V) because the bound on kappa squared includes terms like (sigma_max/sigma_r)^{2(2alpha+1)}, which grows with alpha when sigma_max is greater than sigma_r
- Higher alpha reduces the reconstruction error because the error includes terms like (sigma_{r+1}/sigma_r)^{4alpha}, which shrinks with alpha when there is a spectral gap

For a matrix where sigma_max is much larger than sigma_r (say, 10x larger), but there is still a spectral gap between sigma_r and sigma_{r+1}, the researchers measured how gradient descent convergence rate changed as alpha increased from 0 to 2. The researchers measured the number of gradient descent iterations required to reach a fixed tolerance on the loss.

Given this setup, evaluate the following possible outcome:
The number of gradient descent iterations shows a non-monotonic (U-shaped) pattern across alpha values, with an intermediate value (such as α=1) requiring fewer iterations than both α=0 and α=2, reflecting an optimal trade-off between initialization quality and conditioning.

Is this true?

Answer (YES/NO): NO